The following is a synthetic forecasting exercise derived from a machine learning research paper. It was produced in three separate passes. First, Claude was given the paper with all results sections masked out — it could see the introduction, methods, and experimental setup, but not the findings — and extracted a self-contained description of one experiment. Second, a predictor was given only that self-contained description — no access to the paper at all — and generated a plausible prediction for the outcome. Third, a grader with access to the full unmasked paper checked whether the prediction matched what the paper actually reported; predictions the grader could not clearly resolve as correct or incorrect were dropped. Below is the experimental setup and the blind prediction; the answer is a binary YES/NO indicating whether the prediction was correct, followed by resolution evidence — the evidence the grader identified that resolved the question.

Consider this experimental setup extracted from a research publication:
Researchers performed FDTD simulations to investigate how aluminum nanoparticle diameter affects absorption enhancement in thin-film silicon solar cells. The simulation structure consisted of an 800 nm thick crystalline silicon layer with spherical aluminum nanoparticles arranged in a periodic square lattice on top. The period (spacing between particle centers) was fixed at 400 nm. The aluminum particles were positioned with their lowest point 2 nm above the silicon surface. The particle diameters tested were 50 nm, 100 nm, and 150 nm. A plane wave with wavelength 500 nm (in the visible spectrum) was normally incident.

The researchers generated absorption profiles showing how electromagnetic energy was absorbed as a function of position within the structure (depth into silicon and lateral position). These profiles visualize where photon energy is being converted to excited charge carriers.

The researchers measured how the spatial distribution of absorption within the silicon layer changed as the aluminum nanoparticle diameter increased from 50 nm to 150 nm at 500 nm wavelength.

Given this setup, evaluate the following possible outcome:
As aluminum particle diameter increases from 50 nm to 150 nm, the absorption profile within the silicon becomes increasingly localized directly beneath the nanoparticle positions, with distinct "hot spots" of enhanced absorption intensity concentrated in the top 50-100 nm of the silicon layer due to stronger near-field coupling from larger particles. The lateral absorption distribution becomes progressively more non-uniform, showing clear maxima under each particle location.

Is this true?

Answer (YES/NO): NO